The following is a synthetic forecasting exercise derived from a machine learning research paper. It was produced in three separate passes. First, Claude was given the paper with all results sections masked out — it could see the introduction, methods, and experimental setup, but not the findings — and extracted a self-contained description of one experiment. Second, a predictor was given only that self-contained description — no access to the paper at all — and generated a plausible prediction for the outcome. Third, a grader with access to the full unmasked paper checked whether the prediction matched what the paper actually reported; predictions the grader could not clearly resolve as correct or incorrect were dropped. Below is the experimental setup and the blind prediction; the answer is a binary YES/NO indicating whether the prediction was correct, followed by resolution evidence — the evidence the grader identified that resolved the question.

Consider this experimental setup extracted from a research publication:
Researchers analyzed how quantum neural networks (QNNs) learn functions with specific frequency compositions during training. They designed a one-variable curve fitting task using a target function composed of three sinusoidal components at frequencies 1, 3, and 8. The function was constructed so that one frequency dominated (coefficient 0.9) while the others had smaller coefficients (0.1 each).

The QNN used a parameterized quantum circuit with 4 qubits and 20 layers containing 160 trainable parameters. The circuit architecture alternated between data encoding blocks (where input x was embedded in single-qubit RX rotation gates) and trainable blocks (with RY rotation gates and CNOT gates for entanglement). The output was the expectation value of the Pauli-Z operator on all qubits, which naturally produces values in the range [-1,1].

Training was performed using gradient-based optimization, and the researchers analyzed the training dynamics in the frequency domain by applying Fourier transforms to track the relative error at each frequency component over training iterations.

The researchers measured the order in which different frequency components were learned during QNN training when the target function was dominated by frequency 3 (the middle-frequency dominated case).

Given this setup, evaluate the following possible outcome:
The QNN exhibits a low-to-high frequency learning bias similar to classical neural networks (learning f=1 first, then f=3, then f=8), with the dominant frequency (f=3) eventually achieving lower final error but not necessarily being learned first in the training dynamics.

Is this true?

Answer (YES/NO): NO